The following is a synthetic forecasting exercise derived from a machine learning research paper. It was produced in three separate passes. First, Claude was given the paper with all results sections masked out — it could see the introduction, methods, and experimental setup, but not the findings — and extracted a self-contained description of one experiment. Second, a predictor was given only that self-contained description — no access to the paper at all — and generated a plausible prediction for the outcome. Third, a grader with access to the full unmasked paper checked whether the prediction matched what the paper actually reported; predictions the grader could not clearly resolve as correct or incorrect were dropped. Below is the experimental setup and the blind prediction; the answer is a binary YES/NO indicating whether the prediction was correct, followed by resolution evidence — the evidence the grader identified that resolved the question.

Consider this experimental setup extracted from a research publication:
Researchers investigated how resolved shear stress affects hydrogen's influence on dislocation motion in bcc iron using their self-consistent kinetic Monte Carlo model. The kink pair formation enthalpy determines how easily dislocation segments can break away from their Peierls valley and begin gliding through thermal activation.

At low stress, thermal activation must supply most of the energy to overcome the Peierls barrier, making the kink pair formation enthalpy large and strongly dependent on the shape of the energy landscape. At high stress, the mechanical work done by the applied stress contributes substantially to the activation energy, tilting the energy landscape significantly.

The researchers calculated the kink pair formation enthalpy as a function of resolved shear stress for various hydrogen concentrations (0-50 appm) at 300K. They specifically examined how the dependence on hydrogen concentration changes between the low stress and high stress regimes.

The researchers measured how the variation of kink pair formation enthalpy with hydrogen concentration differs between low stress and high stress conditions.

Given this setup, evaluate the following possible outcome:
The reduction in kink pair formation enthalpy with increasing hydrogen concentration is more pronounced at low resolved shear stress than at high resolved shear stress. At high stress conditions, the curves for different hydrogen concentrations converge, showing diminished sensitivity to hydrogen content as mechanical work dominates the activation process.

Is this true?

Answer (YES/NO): YES